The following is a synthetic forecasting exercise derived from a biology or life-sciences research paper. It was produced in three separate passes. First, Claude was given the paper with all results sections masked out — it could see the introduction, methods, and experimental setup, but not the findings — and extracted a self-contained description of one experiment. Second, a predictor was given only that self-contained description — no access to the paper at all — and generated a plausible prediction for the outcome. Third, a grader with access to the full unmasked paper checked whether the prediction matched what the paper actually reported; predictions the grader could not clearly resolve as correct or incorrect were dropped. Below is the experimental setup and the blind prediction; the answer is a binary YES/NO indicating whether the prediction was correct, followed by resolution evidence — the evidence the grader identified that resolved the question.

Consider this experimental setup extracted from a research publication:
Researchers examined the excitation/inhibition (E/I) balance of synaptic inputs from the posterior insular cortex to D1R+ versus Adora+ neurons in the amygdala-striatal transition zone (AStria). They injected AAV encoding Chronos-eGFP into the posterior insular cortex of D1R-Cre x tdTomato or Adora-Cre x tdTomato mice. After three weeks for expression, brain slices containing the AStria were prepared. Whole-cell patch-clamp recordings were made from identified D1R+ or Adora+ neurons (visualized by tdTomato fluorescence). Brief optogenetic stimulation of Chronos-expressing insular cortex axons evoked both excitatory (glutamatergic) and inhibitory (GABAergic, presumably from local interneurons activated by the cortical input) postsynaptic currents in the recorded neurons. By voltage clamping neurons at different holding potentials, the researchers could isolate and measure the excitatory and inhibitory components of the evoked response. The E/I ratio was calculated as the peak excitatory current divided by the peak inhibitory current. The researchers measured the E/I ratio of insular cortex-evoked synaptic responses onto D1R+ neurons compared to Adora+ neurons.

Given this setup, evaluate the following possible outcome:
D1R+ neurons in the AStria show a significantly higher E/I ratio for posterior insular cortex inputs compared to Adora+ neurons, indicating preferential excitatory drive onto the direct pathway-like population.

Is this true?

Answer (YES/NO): YES